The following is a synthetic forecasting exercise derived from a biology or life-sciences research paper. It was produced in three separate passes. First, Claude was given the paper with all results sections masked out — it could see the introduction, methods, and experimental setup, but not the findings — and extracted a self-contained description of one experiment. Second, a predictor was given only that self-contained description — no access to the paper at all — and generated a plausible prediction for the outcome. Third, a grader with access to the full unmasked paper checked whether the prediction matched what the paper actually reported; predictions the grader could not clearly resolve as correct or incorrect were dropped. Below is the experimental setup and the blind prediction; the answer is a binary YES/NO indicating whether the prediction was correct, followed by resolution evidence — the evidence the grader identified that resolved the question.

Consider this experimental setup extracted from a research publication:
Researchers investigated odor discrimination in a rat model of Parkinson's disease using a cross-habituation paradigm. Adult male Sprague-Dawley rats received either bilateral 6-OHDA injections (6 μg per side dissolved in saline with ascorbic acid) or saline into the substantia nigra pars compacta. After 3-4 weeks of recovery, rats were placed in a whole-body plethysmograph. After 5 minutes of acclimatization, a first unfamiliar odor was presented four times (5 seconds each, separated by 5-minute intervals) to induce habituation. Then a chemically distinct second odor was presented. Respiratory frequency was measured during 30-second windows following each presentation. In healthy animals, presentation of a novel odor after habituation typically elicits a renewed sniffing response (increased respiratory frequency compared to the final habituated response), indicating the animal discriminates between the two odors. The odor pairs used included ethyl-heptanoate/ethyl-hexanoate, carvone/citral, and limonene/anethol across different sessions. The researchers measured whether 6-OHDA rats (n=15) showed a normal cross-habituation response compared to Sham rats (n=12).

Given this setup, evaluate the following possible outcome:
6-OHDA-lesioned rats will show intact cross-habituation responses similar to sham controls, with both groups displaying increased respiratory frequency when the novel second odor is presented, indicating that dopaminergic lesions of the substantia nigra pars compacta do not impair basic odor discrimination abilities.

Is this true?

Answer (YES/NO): YES